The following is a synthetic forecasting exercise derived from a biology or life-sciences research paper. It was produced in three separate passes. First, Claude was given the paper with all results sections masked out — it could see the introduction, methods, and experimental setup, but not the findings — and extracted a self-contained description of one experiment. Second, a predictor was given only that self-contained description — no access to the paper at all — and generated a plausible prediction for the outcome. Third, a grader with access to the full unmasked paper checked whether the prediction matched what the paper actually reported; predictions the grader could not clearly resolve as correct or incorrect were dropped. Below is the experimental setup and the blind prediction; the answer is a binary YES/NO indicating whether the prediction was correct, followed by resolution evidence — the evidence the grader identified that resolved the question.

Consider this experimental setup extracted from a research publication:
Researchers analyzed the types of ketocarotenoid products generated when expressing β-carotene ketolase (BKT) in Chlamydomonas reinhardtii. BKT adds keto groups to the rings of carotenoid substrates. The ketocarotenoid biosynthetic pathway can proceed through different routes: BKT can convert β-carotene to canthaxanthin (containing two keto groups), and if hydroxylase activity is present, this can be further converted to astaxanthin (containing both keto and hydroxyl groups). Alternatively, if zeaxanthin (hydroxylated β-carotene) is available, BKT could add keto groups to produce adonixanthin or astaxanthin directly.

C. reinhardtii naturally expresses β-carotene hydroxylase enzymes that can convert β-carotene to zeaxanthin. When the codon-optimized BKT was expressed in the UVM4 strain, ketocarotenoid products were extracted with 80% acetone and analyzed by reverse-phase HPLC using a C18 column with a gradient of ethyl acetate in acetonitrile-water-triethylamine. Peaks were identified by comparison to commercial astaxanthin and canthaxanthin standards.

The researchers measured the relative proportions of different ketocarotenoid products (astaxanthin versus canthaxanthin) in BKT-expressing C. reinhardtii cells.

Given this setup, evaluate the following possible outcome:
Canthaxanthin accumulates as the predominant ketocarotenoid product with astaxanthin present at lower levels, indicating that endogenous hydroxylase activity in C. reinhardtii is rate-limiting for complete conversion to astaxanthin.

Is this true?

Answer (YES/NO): NO